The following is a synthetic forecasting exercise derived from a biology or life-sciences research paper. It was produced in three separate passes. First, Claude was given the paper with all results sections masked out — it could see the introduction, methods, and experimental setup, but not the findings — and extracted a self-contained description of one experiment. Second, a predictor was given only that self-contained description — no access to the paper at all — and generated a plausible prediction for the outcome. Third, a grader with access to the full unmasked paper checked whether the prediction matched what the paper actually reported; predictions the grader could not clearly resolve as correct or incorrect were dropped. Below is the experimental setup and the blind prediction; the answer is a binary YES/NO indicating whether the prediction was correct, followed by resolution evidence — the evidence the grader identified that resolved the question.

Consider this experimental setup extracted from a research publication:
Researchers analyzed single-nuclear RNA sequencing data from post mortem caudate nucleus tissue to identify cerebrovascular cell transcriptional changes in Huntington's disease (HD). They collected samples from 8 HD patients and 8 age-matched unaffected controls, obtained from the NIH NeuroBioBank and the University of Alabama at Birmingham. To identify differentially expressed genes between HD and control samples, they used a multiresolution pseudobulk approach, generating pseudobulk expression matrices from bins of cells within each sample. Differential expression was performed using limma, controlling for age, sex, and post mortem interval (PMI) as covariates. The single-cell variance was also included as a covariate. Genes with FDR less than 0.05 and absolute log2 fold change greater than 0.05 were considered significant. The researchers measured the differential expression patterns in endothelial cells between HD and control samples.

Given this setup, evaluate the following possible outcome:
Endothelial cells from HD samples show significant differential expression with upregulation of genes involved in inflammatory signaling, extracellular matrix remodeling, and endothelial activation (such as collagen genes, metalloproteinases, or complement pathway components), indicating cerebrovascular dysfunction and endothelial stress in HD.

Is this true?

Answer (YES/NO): NO